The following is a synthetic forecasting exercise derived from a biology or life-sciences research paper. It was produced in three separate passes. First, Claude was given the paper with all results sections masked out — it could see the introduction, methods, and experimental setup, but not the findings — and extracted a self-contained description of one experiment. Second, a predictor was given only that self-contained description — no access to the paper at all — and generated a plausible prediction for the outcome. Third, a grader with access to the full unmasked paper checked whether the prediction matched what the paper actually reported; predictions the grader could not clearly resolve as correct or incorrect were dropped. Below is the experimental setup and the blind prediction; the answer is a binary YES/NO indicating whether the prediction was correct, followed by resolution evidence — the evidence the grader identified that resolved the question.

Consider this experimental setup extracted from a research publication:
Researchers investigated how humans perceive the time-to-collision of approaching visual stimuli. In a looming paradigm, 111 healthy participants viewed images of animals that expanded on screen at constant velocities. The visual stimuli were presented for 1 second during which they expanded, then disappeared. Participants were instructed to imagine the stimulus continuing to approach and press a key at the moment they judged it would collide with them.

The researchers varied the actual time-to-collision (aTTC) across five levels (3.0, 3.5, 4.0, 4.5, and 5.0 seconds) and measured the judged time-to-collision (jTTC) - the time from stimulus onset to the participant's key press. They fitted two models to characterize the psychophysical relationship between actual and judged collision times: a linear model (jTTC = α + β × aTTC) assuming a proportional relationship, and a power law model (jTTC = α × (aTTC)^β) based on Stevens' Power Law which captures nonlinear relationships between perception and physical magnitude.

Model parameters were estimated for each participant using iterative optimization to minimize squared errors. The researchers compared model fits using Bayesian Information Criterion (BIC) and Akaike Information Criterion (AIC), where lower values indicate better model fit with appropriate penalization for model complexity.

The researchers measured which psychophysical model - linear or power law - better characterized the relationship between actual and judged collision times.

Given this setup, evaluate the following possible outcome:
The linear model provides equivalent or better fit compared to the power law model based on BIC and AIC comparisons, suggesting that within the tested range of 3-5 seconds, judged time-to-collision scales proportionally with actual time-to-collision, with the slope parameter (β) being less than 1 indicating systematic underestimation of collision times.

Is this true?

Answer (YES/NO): NO